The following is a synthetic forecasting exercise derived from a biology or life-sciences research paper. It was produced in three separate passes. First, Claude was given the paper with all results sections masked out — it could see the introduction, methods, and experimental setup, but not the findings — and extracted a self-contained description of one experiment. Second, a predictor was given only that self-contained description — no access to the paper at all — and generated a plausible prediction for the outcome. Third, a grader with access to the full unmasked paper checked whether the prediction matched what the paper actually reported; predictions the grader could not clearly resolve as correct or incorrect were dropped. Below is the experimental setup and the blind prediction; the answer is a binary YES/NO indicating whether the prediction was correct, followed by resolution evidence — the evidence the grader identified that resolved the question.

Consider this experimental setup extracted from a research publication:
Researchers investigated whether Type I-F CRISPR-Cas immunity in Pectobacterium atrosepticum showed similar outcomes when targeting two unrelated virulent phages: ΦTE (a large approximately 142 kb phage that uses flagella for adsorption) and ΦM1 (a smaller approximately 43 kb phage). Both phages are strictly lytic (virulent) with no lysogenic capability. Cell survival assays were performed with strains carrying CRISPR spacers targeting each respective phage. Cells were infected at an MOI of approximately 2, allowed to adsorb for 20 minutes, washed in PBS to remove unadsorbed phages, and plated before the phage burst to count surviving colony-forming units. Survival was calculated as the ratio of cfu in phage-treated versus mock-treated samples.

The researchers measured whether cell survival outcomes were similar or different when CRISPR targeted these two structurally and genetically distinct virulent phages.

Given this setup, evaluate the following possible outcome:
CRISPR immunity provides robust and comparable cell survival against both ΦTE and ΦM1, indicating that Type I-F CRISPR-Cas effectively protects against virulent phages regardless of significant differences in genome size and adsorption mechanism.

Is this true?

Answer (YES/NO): NO